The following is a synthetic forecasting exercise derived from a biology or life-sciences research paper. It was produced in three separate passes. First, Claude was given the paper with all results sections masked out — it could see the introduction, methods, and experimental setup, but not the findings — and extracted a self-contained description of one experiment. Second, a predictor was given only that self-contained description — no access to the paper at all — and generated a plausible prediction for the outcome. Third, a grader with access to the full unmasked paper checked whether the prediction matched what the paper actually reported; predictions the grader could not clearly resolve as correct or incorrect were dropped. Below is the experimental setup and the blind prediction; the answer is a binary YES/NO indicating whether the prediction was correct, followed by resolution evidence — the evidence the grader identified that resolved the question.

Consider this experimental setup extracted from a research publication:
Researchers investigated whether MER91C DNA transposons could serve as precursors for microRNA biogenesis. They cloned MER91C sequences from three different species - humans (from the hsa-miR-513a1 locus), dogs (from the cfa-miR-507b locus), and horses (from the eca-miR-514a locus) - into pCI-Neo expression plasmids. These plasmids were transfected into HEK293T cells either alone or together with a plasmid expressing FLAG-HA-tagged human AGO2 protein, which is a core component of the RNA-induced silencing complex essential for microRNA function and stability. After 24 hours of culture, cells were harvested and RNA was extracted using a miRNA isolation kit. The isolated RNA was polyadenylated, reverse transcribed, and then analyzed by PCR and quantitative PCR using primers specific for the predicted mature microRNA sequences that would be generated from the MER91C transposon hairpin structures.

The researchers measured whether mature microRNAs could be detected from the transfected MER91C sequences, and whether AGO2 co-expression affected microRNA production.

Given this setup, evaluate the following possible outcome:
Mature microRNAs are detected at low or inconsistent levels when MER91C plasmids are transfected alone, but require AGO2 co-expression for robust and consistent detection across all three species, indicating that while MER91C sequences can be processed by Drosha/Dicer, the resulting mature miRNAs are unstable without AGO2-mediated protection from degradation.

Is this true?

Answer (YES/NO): NO